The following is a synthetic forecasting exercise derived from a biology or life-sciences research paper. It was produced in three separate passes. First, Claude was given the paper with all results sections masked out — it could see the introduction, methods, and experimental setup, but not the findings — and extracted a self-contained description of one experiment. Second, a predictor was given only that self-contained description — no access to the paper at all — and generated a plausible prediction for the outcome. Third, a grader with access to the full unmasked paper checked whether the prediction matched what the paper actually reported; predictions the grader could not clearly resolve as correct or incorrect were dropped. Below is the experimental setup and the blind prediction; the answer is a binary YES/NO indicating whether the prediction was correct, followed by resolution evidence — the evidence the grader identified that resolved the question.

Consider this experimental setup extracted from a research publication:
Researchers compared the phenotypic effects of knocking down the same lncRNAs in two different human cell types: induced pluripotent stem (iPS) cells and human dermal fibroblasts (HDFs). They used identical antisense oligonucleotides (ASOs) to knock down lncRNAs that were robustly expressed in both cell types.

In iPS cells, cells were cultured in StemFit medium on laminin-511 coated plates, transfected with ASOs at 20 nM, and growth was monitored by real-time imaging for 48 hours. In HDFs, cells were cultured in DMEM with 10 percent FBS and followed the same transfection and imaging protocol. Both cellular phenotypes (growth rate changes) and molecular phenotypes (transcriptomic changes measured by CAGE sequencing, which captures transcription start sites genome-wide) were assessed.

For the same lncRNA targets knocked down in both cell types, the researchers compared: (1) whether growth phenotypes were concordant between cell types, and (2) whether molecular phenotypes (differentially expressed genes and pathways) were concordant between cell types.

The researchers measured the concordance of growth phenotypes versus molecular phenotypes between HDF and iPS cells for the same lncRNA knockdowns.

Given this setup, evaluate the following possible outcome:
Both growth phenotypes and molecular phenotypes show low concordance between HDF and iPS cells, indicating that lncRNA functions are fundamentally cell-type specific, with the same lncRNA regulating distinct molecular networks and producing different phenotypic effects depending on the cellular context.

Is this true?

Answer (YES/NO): NO